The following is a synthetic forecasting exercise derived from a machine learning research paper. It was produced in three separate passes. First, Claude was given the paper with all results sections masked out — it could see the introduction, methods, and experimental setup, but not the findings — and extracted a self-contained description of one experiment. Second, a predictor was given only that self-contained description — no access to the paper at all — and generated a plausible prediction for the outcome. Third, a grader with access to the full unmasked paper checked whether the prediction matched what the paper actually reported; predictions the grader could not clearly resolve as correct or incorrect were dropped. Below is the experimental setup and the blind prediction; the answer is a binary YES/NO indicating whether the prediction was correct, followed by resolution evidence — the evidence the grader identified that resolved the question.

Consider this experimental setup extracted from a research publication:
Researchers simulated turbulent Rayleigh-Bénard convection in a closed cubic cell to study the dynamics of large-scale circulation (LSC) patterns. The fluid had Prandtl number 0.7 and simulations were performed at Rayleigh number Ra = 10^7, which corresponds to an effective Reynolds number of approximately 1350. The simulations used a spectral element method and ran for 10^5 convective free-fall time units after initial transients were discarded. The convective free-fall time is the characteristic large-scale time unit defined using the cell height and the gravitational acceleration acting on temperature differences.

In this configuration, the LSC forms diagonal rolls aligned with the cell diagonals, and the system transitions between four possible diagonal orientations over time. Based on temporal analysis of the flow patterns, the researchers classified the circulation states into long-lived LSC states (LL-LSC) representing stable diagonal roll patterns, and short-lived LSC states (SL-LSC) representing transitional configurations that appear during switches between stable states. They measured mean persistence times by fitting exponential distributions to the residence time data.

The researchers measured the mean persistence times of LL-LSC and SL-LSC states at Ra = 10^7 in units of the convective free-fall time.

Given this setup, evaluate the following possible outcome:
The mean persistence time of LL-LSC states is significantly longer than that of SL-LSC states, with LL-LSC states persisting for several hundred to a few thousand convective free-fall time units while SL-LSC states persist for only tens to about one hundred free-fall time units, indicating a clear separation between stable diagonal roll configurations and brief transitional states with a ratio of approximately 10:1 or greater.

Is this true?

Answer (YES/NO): NO